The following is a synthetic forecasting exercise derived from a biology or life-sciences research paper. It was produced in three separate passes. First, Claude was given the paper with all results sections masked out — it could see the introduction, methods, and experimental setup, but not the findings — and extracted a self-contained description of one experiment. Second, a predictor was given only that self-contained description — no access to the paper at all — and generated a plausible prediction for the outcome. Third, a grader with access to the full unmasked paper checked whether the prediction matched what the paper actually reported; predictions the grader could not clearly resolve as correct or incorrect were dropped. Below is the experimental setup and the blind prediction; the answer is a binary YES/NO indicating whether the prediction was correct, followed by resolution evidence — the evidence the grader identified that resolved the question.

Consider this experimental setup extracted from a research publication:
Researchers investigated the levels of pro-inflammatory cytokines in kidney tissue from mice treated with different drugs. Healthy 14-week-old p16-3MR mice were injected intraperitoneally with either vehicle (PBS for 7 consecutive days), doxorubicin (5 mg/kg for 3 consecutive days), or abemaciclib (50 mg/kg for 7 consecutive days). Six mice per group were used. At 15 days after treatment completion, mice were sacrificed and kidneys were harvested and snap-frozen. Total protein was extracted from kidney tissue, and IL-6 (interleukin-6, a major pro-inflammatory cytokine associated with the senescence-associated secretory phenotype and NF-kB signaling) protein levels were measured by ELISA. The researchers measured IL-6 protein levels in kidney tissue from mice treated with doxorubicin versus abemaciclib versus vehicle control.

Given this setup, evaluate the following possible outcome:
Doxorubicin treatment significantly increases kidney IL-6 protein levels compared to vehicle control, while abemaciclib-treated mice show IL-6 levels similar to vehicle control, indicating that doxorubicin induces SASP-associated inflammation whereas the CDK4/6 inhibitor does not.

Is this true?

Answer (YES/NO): YES